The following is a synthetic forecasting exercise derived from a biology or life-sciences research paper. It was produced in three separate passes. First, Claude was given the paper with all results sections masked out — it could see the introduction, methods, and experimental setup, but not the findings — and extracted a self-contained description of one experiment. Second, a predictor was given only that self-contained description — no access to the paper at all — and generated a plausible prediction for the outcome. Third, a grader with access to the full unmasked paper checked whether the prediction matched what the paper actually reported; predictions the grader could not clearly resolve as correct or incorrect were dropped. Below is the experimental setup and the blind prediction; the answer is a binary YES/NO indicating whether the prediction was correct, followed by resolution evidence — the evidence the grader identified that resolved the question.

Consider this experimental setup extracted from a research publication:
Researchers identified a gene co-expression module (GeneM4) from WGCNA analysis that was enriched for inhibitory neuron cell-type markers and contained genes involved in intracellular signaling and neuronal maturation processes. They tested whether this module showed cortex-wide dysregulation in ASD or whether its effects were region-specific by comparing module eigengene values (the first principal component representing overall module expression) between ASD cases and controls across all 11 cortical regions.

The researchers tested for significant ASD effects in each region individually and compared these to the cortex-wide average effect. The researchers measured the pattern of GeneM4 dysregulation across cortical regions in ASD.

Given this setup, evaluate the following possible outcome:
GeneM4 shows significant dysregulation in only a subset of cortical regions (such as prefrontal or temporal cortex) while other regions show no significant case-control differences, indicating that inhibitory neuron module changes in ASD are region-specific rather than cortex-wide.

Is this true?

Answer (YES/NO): NO